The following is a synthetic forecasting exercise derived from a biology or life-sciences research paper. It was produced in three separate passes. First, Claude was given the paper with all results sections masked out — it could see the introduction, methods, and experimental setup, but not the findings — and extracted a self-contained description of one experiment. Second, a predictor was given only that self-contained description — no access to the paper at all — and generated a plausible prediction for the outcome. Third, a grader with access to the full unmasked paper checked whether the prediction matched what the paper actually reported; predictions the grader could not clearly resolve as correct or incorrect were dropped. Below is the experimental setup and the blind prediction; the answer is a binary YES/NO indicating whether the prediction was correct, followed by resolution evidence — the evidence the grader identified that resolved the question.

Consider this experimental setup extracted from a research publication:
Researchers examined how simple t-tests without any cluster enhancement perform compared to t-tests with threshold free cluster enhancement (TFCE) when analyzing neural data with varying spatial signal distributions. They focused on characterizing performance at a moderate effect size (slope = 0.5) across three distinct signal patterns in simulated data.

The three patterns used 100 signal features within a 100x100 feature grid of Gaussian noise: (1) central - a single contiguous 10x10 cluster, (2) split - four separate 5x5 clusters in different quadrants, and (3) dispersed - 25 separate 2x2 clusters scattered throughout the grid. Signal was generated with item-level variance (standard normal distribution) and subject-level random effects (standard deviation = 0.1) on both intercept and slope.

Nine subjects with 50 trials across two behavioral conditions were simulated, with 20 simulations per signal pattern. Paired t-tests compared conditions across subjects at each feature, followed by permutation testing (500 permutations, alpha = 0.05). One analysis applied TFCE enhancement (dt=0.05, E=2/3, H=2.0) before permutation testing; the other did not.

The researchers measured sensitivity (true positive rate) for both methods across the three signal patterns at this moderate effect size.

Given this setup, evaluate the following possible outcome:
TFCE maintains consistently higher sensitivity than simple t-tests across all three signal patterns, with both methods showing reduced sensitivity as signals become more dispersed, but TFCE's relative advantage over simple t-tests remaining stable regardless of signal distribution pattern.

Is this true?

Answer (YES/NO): NO